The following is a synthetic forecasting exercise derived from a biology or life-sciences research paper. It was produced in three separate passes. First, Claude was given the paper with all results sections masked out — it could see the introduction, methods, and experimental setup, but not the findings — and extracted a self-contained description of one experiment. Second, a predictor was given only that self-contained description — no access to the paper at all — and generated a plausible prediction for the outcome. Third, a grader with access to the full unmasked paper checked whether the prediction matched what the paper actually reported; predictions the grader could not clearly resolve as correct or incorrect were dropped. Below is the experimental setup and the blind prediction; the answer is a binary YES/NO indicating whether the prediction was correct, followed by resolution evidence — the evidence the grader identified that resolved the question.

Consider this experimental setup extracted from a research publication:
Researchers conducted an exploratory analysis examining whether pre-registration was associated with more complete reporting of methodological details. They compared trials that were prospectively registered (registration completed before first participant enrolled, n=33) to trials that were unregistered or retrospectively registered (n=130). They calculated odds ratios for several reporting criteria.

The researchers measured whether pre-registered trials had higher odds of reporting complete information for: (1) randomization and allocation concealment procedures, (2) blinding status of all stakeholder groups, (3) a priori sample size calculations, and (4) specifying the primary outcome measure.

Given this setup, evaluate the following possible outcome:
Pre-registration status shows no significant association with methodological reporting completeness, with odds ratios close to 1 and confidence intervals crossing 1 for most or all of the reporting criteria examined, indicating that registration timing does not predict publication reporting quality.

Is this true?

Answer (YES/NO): NO